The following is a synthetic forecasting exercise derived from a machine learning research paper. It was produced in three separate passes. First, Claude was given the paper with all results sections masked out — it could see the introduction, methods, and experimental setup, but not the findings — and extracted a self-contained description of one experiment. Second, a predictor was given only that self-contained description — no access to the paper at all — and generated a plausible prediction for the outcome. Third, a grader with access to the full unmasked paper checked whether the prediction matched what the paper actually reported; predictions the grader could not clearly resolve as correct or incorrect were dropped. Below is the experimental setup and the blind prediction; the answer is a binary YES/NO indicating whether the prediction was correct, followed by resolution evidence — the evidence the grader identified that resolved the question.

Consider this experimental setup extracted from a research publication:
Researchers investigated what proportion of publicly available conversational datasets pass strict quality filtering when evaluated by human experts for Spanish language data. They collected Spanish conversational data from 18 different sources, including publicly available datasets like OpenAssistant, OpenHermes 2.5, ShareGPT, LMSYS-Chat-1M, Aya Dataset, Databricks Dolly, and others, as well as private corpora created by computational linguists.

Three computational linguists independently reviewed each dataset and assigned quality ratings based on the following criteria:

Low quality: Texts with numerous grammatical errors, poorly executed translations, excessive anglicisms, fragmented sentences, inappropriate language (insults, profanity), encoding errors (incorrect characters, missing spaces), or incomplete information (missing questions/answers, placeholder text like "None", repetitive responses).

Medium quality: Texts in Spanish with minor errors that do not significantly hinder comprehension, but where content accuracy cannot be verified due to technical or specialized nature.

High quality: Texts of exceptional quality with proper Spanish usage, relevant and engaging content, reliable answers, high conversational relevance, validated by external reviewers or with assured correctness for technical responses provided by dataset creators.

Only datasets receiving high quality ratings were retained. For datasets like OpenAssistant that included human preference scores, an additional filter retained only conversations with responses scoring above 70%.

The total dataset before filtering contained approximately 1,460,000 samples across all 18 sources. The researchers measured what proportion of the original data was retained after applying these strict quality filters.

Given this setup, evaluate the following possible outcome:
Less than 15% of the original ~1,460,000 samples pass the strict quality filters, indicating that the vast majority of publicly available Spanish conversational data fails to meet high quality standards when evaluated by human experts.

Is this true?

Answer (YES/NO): YES